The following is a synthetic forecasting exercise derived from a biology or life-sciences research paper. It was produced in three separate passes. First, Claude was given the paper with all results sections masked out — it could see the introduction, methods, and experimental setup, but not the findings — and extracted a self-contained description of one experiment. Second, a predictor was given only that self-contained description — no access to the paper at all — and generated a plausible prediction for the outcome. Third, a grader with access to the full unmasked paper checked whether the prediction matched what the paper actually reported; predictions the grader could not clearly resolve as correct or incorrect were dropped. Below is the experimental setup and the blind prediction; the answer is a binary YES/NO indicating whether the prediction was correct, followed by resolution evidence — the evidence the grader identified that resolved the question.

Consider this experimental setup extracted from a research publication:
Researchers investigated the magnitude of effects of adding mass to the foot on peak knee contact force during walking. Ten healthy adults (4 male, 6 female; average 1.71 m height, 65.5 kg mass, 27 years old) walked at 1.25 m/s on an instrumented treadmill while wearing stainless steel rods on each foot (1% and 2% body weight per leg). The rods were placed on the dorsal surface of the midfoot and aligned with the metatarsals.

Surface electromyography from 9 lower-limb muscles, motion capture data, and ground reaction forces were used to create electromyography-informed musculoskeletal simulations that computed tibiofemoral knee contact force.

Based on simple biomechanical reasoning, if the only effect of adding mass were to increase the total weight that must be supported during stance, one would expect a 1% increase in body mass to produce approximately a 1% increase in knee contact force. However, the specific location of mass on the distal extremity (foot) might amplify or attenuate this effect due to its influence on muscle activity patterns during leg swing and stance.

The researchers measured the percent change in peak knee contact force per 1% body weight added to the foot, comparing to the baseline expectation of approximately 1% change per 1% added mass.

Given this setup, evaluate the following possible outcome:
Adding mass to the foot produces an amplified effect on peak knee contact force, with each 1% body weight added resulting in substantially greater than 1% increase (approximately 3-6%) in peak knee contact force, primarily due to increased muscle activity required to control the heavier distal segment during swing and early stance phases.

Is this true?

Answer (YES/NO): YES